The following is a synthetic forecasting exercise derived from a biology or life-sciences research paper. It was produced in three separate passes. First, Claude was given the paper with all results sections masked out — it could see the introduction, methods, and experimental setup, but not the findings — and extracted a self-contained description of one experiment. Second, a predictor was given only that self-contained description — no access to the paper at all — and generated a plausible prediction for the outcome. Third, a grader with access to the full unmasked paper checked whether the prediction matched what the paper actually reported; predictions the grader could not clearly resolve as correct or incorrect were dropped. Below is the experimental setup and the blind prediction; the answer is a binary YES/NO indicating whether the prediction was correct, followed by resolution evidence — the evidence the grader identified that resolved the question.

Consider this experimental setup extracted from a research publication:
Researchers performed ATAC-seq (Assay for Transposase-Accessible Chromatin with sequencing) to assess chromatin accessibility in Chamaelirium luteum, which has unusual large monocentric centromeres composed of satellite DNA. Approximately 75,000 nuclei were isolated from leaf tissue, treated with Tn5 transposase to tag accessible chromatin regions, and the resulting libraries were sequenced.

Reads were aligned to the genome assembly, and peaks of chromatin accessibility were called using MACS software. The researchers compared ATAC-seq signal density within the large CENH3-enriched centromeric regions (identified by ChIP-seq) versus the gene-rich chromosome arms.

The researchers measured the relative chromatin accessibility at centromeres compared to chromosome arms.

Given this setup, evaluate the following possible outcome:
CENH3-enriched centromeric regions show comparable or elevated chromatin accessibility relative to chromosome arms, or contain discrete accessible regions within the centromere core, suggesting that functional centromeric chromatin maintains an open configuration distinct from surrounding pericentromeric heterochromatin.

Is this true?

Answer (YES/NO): NO